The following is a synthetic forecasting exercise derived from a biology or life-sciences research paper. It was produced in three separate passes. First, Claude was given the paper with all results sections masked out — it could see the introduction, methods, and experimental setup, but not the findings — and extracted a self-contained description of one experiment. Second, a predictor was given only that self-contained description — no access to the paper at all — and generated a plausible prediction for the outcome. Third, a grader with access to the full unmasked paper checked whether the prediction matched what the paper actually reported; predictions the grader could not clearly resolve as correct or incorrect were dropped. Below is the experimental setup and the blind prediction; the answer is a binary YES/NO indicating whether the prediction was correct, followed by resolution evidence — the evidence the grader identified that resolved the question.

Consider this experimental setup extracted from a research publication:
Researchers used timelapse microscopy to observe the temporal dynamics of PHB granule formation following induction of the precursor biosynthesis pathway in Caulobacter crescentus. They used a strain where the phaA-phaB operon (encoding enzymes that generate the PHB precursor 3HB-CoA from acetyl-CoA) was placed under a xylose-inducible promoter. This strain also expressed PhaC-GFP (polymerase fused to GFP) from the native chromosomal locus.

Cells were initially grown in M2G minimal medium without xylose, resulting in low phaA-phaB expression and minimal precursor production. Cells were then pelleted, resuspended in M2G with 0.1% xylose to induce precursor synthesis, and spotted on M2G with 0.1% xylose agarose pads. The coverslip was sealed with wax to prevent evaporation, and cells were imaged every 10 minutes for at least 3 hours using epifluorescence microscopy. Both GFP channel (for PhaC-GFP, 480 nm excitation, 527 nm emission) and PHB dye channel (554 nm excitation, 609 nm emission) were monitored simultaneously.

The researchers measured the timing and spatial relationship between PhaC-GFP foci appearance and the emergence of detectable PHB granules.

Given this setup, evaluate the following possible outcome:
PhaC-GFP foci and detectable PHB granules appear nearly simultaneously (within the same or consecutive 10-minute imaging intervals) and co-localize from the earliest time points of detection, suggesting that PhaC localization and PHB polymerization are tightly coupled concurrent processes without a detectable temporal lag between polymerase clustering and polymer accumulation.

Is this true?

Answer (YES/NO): NO